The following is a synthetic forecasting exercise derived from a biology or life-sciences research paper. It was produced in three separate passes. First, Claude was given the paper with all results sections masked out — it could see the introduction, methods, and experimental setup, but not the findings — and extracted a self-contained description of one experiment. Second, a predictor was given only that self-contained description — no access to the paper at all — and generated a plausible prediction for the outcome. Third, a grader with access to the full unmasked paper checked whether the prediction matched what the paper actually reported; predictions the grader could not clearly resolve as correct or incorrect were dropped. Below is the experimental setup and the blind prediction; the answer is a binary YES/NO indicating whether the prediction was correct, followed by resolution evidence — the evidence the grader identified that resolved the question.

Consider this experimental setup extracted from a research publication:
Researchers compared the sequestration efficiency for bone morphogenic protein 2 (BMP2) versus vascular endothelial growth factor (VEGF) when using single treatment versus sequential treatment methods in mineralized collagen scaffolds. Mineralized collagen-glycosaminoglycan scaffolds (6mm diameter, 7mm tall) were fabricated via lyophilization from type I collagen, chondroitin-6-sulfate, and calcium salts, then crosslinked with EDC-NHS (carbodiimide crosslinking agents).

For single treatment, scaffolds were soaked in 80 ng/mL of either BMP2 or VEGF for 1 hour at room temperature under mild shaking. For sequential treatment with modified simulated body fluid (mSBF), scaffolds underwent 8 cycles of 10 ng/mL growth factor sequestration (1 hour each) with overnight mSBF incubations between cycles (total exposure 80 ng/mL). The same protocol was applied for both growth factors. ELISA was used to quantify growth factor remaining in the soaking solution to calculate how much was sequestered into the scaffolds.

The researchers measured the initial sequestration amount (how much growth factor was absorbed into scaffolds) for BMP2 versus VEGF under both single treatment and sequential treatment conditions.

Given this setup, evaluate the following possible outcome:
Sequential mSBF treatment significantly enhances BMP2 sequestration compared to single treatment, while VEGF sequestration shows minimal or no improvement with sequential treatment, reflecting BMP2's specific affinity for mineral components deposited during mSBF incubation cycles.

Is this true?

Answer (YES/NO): NO